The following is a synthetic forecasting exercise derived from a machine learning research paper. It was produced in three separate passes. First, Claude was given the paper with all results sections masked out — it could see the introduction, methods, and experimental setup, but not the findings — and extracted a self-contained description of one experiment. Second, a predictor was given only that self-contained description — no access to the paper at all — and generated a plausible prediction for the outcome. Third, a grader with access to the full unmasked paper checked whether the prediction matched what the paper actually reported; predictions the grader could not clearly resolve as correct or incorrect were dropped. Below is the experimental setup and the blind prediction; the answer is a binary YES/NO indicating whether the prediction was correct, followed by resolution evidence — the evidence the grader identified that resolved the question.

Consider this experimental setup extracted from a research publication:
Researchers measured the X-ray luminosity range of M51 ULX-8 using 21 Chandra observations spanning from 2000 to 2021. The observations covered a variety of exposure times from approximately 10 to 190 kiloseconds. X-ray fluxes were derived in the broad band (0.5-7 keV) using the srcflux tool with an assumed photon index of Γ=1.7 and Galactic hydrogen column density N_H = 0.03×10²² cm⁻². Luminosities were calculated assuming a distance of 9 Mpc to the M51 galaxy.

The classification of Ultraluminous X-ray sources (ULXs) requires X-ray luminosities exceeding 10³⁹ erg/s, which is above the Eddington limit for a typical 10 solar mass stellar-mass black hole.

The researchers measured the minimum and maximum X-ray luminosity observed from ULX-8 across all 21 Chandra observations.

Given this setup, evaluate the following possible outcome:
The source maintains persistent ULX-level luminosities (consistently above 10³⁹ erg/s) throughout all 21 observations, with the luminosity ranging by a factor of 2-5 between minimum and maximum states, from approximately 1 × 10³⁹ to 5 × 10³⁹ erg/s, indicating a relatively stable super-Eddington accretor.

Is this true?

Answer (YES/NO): NO